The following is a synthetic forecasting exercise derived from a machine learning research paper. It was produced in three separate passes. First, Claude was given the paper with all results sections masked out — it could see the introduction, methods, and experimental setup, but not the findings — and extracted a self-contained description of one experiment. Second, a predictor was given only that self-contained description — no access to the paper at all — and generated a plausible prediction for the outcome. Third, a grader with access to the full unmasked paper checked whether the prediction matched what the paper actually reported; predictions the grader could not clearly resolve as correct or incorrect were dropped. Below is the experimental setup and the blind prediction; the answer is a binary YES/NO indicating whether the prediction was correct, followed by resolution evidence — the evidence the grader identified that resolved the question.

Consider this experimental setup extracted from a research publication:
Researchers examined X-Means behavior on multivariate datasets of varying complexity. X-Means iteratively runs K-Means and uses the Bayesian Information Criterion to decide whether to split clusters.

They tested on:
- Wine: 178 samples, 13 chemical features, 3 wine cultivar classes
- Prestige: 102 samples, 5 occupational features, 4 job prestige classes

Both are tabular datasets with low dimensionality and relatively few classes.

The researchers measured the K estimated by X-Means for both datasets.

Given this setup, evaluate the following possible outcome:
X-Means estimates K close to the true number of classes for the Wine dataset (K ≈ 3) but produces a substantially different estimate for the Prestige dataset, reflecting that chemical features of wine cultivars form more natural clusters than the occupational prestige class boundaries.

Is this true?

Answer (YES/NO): NO